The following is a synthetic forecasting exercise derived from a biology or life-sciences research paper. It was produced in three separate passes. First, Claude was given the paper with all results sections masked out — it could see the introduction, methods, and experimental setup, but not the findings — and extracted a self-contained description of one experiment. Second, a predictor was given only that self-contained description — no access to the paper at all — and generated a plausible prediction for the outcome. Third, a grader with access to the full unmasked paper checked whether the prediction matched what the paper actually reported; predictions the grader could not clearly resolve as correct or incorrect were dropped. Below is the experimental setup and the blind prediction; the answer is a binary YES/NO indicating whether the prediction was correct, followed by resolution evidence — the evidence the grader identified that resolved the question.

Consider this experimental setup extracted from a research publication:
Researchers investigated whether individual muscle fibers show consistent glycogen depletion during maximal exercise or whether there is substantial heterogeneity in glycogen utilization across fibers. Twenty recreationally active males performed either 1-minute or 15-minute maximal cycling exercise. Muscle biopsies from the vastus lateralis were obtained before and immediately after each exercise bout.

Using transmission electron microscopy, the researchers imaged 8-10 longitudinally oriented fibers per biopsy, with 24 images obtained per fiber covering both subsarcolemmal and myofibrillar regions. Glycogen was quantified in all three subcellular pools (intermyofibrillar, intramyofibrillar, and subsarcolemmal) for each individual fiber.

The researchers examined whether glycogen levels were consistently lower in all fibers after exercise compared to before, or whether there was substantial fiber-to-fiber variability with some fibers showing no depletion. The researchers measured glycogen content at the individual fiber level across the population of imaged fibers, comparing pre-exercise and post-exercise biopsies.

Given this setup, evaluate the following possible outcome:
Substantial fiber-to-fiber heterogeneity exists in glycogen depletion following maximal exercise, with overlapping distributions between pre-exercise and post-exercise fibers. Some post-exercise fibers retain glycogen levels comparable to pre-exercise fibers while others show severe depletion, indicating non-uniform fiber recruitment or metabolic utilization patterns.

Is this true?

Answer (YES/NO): NO